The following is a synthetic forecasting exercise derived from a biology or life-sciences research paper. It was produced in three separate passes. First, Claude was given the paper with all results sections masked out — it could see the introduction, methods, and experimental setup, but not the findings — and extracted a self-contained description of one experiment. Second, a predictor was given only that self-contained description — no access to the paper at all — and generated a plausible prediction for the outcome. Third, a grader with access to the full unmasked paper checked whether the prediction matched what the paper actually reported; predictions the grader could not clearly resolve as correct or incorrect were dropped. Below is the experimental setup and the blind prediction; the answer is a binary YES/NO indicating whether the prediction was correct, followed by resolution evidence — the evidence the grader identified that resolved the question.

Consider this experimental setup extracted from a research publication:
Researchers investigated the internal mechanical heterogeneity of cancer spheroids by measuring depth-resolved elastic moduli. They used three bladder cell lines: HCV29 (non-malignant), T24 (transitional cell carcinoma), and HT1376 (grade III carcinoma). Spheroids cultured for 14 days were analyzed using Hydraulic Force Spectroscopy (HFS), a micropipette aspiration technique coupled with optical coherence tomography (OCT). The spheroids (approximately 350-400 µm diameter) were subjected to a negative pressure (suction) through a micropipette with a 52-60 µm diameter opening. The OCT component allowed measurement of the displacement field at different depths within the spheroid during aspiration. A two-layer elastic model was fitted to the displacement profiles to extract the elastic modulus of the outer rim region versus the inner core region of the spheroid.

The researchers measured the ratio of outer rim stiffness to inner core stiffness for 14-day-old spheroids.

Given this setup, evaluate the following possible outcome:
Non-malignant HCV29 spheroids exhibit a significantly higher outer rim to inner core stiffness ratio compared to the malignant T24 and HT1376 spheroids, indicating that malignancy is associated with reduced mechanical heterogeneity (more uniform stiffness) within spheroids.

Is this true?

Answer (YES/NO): NO